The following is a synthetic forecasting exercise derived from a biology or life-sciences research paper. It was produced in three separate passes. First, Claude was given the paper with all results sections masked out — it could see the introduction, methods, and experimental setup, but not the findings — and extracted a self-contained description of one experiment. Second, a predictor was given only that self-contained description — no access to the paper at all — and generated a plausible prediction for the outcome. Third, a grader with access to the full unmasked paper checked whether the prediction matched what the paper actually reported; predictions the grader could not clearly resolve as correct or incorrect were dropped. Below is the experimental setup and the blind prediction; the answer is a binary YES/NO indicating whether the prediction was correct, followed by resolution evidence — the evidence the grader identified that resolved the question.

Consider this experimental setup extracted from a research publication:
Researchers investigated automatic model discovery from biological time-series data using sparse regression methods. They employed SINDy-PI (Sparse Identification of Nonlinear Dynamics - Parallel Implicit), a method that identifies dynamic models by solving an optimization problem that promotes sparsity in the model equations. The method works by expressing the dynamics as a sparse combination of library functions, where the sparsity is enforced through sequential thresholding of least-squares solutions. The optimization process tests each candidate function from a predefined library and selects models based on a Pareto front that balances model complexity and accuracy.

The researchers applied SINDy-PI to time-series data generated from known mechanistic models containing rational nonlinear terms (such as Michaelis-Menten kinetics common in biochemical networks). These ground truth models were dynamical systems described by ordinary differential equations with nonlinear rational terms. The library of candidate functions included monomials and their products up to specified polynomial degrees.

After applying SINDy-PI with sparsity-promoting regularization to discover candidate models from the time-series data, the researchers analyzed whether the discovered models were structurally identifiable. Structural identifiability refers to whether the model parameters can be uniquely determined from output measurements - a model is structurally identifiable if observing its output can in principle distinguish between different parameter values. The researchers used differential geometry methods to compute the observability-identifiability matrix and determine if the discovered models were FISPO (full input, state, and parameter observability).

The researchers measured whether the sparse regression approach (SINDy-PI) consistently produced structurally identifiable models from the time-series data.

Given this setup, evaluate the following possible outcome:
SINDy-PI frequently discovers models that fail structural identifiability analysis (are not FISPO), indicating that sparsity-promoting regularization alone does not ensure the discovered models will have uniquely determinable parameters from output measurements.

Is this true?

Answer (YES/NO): YES